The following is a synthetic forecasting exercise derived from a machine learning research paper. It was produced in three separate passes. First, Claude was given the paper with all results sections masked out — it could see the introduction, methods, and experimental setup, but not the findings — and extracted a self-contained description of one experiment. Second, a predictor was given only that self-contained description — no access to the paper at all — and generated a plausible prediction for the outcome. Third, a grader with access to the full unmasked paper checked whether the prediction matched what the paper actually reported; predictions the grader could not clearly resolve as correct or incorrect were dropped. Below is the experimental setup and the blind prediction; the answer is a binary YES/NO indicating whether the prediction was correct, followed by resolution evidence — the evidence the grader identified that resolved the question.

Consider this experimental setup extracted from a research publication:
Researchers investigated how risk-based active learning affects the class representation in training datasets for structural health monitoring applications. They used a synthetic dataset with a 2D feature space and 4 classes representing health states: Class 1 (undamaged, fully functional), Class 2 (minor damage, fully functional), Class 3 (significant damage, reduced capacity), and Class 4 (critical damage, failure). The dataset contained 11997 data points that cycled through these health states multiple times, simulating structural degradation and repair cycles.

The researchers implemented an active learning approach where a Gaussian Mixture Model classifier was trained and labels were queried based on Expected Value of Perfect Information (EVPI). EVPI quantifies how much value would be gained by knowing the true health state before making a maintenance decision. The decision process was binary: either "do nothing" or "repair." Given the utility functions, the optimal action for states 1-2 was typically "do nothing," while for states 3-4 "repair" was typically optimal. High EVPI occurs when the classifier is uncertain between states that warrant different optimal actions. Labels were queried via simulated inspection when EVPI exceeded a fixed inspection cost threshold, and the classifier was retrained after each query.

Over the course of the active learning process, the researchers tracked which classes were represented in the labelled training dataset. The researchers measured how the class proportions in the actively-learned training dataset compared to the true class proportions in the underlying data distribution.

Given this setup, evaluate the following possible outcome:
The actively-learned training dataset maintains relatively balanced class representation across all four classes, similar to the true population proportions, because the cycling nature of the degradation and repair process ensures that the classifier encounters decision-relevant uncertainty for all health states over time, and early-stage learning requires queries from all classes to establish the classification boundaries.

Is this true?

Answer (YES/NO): NO